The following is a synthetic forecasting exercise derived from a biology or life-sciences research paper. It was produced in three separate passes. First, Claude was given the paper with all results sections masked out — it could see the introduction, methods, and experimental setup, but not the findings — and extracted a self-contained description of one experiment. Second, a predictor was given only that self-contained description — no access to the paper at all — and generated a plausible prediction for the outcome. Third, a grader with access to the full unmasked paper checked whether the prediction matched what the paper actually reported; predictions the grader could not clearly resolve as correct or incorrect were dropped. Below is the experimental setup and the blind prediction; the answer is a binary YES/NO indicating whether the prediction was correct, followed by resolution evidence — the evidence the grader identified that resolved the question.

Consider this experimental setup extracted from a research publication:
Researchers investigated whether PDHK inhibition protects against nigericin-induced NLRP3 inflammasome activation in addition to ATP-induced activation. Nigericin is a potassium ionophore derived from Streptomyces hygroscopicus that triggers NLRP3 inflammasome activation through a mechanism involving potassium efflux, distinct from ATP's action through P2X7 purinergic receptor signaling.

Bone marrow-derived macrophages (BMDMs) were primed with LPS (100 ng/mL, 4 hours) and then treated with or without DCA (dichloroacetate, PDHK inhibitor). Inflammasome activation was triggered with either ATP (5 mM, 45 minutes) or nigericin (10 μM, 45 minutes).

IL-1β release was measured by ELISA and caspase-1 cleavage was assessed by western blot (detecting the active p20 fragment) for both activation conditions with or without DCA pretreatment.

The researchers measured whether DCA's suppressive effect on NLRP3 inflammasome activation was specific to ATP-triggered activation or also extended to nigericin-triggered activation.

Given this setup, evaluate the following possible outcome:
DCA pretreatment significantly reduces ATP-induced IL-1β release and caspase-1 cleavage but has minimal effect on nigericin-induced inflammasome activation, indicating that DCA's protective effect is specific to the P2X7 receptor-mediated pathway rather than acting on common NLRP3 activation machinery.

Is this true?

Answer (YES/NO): NO